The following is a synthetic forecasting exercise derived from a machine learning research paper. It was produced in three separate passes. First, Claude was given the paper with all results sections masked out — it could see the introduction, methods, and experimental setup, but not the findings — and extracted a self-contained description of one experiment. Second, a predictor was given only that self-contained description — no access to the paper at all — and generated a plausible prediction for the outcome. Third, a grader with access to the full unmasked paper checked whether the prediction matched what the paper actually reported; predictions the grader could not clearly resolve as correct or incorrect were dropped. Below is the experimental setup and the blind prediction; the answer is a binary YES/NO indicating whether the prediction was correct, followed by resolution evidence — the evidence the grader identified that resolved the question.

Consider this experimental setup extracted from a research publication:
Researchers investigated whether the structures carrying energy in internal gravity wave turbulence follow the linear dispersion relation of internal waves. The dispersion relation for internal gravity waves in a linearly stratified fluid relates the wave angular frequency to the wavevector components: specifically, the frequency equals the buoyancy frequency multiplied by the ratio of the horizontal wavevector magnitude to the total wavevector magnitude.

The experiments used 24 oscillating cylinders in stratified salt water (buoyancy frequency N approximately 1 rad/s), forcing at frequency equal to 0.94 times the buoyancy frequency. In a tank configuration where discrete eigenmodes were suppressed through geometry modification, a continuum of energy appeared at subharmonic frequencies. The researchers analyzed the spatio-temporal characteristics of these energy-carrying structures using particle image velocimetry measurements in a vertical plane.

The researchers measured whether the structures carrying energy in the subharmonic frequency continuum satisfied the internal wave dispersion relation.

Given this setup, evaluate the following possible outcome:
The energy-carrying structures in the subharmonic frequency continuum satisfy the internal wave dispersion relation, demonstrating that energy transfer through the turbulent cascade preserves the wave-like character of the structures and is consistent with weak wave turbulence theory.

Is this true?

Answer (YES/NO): YES